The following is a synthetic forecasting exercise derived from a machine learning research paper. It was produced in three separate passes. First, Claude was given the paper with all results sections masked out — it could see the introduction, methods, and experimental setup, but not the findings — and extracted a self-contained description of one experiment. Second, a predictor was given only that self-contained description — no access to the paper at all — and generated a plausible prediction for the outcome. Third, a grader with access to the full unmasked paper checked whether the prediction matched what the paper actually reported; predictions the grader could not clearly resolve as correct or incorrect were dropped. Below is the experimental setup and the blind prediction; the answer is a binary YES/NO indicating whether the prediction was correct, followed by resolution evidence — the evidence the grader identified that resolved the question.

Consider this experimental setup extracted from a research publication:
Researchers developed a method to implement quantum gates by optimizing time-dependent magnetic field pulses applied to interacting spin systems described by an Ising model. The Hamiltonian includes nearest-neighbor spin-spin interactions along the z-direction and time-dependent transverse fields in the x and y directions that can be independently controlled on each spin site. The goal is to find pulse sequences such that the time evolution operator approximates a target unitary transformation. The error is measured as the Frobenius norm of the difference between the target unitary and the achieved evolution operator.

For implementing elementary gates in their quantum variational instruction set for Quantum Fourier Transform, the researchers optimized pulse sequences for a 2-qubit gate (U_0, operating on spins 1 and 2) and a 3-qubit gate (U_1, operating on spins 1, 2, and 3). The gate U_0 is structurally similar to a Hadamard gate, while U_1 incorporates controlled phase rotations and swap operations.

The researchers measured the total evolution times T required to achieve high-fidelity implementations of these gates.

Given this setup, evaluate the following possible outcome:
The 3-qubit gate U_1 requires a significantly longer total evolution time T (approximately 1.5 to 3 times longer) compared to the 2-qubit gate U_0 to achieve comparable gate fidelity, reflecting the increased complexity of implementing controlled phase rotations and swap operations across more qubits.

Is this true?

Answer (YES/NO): NO